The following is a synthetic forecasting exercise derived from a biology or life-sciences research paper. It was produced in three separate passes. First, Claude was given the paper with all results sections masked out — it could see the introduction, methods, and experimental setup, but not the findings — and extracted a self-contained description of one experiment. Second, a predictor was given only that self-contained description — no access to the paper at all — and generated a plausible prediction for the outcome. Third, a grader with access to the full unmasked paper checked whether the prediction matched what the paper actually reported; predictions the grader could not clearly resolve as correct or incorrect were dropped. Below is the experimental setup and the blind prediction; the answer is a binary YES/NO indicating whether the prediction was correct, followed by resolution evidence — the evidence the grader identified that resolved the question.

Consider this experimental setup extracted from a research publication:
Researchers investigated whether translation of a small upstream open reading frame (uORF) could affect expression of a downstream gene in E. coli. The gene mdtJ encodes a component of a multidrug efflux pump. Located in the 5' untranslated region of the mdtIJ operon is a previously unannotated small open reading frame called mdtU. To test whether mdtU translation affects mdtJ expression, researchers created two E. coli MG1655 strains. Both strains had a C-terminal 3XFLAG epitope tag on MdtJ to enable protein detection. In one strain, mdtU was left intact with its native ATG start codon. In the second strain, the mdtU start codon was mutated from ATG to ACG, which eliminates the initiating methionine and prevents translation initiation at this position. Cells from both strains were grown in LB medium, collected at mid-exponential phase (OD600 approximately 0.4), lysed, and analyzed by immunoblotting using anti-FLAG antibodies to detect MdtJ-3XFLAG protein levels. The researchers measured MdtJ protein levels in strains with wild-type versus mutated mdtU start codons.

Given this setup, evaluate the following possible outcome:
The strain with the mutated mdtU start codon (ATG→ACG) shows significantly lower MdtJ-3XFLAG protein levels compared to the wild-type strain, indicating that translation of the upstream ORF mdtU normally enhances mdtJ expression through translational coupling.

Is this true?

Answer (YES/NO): NO